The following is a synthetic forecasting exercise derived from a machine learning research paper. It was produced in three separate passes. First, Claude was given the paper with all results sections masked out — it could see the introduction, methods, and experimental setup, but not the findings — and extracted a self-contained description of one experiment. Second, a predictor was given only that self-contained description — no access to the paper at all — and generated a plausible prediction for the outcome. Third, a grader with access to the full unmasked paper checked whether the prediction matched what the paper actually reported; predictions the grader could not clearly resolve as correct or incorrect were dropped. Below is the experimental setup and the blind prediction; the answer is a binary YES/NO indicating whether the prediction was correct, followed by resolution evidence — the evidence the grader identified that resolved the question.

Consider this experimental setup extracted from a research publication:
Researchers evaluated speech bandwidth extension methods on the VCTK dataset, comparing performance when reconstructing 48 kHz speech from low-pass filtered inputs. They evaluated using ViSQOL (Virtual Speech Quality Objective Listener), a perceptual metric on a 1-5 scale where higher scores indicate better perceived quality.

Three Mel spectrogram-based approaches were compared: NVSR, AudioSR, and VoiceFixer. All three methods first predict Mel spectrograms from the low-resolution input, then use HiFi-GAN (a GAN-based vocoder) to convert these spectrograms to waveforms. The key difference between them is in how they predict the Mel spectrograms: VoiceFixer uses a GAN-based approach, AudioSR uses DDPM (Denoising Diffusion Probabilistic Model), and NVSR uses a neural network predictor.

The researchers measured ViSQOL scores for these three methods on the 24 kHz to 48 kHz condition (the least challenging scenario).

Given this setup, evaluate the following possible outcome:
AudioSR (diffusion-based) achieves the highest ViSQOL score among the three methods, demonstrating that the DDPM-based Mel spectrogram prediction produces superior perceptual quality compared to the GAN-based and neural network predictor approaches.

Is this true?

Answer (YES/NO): NO